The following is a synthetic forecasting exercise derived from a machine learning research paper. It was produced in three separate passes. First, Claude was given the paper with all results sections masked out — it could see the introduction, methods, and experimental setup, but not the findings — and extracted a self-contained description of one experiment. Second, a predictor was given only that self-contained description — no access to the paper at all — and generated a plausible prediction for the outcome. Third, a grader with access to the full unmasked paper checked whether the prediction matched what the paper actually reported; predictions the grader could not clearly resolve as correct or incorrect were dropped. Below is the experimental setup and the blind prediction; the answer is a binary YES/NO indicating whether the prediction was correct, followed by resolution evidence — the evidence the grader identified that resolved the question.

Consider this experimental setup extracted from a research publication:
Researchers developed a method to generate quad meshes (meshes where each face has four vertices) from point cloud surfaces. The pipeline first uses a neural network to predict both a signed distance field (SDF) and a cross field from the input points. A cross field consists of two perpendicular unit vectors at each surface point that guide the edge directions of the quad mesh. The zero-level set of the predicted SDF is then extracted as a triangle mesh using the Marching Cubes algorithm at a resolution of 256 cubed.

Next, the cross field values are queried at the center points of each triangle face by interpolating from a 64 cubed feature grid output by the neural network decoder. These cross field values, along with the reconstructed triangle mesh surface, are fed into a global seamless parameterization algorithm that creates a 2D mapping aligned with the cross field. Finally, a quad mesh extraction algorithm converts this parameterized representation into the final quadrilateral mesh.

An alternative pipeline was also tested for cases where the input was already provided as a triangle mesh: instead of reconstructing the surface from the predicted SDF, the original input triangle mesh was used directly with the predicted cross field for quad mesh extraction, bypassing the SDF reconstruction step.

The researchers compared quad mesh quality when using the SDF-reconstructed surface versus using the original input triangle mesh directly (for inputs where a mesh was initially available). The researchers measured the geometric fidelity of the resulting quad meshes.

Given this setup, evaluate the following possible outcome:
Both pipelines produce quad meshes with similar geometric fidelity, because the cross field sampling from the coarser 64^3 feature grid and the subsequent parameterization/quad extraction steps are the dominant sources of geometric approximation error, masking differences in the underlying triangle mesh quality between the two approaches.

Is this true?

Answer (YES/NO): NO